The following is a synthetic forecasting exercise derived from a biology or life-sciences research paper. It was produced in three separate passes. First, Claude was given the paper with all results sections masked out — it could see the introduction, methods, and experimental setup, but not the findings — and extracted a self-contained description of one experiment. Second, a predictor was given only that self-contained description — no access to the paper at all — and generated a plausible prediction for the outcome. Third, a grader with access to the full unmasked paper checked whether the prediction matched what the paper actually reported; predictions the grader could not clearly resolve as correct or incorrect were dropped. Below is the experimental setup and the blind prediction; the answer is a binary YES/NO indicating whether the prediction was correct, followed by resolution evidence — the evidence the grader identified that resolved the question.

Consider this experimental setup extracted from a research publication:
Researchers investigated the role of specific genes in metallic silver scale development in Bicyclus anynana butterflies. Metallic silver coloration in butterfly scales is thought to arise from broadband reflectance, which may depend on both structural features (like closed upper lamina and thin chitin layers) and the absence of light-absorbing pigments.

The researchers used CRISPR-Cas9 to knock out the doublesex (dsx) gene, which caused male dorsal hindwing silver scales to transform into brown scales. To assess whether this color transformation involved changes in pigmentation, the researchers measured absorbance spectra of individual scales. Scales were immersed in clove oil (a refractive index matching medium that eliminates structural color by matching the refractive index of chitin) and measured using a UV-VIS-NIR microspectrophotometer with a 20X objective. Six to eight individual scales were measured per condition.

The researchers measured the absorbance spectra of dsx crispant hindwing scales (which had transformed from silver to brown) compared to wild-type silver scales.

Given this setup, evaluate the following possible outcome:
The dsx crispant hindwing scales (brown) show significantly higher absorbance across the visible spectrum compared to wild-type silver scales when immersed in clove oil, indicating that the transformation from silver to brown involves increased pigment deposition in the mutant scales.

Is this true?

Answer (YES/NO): YES